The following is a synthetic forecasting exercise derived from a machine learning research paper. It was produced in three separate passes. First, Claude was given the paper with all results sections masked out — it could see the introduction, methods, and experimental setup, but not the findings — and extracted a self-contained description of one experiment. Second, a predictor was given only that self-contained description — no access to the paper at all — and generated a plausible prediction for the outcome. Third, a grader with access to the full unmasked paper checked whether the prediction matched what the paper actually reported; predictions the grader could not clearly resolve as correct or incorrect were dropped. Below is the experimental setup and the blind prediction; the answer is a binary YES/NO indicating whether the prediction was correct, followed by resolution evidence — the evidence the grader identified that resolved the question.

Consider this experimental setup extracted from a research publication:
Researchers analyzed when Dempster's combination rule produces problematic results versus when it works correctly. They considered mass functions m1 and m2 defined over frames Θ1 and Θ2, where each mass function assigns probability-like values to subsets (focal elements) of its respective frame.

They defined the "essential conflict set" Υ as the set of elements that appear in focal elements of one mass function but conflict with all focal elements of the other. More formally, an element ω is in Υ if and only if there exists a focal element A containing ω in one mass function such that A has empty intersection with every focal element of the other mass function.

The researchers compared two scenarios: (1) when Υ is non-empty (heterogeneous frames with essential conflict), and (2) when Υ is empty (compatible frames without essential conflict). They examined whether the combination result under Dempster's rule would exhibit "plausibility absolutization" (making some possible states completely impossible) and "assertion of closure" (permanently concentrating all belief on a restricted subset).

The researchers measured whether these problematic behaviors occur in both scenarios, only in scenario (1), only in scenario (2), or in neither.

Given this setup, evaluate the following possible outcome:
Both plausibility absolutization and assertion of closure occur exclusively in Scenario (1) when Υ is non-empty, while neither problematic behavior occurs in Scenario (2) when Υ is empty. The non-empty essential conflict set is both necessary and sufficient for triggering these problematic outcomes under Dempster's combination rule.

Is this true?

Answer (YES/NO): YES